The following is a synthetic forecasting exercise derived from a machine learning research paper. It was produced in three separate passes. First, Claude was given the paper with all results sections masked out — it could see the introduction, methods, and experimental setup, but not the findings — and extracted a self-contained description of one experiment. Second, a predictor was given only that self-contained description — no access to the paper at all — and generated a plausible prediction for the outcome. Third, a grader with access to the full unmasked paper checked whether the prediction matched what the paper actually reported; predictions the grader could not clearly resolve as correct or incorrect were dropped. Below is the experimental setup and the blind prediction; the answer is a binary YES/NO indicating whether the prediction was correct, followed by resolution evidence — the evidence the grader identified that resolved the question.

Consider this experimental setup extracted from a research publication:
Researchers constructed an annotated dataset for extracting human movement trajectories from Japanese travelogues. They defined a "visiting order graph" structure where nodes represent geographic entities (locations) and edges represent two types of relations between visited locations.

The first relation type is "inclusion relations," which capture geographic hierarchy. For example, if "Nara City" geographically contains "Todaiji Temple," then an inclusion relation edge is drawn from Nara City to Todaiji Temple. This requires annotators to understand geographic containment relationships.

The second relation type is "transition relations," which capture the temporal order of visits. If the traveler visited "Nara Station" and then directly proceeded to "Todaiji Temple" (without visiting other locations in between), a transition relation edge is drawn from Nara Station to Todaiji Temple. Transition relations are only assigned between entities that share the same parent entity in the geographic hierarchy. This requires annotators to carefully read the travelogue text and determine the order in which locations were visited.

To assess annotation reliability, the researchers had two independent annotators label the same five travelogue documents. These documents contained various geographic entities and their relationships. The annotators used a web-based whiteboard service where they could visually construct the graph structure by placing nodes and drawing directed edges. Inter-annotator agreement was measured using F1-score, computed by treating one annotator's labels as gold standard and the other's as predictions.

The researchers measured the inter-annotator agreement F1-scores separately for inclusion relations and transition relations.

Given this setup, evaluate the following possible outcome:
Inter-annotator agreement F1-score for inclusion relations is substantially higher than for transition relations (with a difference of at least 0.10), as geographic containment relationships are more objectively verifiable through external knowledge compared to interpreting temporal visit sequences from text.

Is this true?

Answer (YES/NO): YES